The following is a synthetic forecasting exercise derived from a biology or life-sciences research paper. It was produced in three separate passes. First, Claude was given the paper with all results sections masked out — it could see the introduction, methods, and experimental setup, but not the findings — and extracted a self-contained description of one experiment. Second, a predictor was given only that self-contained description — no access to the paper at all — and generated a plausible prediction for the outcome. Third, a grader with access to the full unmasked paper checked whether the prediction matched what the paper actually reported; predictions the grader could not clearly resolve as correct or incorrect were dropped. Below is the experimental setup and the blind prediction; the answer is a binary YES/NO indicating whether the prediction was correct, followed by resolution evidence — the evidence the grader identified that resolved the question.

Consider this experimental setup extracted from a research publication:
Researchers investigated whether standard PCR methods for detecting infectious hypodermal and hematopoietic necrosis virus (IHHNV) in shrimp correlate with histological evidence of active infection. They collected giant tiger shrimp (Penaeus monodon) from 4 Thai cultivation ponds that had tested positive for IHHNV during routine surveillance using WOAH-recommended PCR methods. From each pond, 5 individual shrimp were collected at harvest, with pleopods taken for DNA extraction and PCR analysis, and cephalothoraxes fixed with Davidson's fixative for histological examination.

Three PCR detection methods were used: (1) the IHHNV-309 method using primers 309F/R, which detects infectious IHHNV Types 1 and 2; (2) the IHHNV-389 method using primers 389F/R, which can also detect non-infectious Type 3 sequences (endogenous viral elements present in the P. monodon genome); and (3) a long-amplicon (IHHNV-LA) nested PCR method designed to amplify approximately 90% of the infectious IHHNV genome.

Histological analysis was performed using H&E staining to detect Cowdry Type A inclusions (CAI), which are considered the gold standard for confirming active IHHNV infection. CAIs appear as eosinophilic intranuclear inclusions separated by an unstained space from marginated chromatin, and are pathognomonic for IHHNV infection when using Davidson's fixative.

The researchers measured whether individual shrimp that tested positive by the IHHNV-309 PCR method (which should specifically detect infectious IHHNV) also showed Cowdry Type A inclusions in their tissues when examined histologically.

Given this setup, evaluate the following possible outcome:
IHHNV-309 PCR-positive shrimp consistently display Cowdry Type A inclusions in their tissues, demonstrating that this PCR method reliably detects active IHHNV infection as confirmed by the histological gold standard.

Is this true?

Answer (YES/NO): NO